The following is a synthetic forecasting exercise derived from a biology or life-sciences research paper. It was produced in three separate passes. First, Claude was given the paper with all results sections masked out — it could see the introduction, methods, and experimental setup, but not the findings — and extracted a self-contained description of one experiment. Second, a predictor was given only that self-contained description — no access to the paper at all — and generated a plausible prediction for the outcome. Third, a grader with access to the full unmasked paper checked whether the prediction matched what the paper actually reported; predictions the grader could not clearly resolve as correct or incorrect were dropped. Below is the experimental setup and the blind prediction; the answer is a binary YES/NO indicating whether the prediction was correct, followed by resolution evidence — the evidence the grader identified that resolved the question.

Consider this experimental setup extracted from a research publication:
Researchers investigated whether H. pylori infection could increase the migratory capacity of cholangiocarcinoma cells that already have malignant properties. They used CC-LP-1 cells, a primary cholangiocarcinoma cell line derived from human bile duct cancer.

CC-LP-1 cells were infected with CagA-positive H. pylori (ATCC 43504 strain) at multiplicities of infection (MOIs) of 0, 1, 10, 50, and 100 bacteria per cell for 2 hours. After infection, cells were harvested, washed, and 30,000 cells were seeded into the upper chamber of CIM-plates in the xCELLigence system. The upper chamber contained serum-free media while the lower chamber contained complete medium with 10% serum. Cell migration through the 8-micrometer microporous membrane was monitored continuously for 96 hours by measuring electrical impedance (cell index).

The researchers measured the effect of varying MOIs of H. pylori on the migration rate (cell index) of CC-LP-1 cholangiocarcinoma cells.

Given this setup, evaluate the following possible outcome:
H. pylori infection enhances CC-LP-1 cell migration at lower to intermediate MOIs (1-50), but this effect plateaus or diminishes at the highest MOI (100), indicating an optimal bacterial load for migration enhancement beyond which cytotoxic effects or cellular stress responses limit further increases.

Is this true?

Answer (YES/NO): YES